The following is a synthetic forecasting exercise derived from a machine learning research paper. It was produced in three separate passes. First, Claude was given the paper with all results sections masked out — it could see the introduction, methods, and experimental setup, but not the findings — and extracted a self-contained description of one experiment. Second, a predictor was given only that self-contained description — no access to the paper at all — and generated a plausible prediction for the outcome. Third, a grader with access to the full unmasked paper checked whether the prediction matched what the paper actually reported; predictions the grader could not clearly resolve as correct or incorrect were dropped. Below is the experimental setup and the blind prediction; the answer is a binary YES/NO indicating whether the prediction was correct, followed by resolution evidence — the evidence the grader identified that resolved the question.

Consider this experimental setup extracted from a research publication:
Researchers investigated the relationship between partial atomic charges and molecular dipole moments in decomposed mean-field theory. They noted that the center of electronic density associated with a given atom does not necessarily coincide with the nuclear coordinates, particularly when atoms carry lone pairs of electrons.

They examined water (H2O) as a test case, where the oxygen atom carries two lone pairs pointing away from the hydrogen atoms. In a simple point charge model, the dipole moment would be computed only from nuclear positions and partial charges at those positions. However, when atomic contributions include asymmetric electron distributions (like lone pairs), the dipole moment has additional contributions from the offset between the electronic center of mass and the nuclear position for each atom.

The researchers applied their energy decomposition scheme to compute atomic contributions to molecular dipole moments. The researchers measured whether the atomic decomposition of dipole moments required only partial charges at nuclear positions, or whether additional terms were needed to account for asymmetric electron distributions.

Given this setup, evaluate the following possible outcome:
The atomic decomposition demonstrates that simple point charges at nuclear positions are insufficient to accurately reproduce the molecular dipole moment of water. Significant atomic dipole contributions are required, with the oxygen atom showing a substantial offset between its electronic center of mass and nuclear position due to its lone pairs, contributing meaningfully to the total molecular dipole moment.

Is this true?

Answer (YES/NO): YES